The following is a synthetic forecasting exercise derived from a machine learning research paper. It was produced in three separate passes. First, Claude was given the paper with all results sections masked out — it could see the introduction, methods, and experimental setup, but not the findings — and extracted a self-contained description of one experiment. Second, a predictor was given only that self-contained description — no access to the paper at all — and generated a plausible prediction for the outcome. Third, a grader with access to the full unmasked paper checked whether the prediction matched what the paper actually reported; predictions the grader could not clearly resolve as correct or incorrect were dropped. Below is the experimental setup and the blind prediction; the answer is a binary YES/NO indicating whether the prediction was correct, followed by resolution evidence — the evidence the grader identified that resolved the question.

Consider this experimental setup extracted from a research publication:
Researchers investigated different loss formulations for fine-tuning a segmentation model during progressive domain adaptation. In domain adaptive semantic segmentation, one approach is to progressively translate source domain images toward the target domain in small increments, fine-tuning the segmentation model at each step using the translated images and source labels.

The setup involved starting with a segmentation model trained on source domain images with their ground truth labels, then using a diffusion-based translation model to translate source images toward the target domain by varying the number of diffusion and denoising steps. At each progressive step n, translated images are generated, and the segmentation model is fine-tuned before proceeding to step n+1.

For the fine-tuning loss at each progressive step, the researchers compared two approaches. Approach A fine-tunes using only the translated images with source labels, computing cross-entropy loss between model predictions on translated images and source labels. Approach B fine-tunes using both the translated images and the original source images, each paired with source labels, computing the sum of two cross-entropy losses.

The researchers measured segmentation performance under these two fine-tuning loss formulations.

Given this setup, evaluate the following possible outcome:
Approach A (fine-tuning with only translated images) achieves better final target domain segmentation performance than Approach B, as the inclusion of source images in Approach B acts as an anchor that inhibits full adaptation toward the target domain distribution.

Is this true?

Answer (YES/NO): NO